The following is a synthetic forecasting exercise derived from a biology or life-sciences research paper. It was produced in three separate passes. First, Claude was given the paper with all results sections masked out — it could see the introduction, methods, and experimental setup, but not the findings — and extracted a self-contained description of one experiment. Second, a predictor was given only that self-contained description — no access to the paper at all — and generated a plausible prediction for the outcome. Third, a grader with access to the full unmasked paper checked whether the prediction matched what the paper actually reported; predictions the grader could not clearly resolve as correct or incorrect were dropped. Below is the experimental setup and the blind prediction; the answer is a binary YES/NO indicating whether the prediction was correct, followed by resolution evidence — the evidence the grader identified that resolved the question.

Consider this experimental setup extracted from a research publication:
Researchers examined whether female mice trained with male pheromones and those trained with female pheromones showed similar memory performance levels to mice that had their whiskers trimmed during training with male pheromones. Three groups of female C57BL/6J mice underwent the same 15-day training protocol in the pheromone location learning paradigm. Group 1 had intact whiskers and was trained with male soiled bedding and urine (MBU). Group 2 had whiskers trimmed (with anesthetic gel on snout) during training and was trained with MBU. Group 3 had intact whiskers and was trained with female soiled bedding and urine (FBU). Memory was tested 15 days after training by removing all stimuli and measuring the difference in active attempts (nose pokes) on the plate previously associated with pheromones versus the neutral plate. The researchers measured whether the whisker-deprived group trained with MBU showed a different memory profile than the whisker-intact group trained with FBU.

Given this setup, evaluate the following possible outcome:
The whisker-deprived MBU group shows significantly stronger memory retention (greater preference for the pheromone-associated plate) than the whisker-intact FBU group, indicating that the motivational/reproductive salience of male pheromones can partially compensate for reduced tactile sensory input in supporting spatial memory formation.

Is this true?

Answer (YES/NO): NO